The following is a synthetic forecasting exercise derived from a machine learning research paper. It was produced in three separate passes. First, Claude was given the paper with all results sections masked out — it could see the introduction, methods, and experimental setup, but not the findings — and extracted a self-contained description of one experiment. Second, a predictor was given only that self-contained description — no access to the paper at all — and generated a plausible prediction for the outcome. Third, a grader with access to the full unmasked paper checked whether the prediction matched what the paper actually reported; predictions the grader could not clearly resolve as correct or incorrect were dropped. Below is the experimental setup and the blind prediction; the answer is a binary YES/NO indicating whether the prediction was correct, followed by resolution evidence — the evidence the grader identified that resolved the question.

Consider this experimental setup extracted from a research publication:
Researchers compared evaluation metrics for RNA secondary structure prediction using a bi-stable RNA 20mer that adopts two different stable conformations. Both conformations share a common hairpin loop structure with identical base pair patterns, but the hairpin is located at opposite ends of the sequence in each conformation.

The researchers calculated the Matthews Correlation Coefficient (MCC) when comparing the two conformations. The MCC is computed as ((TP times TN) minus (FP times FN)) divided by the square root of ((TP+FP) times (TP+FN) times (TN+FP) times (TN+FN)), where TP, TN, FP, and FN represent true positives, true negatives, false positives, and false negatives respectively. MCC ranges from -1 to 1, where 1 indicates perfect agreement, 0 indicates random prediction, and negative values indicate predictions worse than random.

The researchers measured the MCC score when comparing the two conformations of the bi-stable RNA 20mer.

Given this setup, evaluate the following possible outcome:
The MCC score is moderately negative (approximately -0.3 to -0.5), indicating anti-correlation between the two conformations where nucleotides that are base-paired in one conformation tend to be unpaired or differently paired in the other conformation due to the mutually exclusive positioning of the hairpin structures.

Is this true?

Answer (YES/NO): NO